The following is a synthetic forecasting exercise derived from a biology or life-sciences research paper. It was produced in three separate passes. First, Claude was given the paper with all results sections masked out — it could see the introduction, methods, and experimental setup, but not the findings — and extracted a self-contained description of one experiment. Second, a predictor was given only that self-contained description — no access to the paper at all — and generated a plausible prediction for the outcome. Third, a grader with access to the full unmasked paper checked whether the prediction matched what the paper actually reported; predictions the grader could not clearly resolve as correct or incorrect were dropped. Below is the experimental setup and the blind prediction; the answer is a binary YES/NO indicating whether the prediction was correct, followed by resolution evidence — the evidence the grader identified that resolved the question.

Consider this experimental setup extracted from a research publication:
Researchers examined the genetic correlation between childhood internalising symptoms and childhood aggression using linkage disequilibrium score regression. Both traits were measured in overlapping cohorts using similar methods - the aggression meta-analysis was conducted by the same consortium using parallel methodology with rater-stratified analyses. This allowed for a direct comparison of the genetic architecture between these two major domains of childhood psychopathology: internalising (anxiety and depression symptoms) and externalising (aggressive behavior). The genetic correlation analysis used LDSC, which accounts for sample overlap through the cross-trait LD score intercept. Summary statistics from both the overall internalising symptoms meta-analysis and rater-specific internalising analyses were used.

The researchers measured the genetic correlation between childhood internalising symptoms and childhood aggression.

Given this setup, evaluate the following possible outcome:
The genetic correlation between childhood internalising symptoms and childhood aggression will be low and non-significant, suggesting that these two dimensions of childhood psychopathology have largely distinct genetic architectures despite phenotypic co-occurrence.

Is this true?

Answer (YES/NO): NO